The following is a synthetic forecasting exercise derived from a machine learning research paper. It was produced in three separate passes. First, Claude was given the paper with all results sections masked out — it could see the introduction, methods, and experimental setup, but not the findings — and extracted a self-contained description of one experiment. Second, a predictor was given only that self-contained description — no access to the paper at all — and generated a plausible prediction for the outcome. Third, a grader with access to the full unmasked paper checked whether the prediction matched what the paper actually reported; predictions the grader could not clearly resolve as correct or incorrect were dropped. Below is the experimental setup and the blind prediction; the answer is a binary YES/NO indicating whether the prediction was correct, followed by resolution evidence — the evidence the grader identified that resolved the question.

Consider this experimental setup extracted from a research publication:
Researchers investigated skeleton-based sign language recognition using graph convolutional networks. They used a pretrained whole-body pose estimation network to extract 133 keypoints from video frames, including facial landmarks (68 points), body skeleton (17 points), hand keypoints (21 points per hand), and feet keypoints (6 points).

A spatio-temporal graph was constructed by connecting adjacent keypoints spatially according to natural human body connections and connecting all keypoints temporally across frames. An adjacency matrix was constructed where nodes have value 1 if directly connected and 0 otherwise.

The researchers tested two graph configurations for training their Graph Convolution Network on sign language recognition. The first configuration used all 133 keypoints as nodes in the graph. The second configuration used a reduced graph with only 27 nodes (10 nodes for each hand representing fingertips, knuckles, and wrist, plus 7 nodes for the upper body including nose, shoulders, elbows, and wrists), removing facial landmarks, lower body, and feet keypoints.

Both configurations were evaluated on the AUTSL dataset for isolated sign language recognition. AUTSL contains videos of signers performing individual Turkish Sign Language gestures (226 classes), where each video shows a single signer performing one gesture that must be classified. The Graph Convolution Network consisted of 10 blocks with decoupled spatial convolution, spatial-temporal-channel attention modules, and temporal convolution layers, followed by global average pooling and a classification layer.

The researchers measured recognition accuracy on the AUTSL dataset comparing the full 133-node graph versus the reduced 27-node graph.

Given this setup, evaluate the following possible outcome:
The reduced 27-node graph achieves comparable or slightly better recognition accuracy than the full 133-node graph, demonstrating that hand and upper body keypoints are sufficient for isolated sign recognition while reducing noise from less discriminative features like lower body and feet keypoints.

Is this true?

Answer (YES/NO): NO